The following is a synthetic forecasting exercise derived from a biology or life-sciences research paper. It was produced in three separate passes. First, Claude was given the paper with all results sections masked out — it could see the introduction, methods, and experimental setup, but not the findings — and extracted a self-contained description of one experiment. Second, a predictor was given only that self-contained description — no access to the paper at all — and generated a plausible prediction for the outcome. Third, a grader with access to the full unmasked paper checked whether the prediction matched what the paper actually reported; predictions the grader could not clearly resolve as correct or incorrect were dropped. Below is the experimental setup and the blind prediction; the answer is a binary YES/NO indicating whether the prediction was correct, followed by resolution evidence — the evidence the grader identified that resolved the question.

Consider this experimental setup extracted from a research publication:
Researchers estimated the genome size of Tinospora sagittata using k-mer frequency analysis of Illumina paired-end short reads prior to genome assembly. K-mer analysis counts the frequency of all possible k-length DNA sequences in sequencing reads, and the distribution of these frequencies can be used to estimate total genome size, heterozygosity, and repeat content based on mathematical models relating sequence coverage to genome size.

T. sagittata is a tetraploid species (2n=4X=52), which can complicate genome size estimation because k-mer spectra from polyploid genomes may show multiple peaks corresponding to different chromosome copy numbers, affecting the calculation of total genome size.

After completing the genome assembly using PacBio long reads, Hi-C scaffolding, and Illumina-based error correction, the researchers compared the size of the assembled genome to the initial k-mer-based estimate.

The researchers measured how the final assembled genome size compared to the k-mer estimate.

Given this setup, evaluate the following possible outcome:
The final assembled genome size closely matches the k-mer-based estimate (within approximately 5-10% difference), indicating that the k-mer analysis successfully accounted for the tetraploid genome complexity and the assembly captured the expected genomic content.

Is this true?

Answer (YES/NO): YES